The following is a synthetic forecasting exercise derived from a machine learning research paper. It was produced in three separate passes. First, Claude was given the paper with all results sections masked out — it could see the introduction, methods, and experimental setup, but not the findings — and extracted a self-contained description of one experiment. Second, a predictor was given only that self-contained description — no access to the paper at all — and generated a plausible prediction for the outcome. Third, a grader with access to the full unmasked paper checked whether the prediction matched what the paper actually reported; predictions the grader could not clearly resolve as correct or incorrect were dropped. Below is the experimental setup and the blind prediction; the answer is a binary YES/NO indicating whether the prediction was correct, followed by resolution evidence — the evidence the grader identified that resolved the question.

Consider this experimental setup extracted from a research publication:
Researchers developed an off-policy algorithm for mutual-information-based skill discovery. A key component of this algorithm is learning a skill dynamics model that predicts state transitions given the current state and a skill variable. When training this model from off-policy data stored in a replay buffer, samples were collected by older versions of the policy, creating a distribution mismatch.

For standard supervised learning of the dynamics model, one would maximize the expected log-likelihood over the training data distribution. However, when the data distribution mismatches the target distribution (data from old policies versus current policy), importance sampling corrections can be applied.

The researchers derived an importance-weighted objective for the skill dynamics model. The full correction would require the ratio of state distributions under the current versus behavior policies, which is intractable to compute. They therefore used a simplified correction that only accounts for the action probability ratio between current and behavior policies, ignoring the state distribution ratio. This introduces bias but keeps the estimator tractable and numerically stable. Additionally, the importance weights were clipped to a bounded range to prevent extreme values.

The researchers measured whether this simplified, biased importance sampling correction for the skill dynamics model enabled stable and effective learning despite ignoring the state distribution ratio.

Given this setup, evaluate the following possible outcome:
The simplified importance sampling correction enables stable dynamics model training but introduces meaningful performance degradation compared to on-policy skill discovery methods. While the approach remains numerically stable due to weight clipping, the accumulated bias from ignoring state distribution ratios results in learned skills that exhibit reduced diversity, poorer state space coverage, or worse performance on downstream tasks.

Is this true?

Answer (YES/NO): NO